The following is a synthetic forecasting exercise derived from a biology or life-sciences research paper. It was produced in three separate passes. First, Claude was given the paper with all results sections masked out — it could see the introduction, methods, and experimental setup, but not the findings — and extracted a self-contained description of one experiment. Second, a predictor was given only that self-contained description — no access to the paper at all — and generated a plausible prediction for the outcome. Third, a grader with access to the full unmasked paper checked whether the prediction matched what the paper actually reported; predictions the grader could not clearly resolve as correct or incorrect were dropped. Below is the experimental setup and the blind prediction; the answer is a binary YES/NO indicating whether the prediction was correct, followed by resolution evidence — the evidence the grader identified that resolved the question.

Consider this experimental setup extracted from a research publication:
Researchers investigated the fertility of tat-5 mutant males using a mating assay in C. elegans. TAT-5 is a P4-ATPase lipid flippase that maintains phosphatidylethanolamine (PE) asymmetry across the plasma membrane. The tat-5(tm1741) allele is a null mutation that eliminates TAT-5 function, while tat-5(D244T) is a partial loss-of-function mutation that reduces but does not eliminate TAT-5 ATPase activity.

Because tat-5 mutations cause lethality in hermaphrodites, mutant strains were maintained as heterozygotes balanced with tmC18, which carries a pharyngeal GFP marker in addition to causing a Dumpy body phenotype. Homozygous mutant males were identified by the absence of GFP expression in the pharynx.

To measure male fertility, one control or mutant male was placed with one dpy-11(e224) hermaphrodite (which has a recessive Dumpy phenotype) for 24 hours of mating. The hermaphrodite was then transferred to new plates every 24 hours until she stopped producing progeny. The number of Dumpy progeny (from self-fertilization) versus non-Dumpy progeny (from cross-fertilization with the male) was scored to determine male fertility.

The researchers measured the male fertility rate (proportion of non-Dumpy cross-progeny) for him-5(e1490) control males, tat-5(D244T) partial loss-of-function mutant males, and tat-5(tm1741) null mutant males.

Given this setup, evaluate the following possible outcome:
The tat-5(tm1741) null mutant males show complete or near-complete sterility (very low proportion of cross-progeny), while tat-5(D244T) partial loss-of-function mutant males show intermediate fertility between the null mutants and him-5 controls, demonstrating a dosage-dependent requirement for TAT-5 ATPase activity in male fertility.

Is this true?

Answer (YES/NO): YES